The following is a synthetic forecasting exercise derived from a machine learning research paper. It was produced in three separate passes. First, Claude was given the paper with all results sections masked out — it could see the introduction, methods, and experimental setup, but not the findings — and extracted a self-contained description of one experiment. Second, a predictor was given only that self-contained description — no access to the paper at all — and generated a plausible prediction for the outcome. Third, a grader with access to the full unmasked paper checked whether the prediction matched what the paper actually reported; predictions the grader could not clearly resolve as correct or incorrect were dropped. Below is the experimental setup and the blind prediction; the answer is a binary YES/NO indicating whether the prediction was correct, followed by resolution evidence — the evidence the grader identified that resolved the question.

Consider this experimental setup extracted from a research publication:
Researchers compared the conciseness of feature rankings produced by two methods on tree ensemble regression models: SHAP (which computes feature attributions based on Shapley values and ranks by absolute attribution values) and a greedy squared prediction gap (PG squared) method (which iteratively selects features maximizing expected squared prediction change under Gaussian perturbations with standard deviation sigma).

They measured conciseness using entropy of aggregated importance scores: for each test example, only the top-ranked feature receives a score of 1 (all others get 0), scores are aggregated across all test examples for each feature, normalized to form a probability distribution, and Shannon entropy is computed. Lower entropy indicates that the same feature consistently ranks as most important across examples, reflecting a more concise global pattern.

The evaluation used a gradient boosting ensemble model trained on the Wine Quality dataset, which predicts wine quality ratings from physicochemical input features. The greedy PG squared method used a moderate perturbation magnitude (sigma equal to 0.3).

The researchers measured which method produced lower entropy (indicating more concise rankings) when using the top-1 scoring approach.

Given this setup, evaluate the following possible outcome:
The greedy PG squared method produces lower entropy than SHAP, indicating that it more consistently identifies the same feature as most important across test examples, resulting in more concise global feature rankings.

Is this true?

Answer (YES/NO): NO